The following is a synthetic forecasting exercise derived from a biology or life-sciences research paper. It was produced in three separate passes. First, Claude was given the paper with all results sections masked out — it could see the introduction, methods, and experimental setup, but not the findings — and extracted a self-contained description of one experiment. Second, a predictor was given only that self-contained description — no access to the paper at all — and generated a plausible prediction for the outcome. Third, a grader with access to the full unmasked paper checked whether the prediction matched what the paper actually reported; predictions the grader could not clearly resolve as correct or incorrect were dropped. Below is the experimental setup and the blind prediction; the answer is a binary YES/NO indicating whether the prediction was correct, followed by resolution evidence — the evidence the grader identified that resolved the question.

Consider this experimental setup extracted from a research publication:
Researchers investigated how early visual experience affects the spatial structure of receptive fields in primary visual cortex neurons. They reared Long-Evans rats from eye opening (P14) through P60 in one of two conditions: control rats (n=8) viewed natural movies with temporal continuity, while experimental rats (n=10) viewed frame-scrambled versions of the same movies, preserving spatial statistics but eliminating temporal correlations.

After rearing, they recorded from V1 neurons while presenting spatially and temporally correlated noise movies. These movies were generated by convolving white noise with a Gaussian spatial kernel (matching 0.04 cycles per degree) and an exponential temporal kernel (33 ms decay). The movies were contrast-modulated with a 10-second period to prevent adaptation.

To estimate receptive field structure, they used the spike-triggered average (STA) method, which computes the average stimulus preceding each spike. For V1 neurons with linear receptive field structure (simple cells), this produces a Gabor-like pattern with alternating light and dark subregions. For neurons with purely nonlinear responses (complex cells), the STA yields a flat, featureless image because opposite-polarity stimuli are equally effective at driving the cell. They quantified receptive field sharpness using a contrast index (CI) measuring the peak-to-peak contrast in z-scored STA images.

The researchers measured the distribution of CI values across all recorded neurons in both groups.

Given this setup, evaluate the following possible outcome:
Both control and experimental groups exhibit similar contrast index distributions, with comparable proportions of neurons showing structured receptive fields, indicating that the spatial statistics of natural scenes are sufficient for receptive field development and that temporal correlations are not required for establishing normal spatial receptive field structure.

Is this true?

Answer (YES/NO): YES